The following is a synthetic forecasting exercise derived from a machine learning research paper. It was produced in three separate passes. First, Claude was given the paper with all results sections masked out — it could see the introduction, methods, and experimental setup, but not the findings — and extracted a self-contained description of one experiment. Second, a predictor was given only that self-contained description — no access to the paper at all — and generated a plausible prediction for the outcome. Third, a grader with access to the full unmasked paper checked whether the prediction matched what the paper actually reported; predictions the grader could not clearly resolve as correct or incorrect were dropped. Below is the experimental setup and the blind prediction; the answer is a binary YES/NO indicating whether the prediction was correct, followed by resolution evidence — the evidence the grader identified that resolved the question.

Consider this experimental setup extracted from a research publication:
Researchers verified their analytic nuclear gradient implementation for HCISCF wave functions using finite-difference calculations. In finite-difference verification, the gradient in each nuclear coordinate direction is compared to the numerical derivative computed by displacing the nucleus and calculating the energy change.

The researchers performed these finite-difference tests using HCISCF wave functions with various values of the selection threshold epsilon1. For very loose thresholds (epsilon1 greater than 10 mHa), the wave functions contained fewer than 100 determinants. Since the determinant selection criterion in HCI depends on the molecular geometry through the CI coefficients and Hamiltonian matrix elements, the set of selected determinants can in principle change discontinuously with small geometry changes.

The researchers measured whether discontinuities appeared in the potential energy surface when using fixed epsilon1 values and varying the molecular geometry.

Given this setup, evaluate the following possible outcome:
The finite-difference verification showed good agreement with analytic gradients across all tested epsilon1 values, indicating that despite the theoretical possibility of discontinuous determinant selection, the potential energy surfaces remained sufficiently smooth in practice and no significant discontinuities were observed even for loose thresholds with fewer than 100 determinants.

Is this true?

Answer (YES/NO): NO